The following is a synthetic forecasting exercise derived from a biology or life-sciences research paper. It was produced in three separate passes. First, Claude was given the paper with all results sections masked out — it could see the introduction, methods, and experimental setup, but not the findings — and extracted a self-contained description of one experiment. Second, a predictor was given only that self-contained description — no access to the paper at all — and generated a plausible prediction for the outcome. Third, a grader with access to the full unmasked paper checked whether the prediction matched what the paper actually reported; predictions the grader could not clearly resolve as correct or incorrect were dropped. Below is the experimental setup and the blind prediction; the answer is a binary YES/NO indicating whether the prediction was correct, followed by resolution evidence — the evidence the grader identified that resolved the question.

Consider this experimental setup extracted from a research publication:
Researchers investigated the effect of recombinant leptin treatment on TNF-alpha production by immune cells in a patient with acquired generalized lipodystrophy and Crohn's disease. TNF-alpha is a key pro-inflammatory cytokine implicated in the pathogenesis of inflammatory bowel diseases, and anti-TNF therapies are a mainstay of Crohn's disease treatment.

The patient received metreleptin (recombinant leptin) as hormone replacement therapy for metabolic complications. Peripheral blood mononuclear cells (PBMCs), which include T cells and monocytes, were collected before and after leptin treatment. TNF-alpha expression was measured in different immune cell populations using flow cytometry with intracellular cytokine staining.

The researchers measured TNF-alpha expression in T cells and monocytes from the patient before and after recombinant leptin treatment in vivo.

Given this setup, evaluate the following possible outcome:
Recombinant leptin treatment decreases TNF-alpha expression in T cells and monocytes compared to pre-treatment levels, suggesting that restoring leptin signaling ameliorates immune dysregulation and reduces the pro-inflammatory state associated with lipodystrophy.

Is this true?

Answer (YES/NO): NO